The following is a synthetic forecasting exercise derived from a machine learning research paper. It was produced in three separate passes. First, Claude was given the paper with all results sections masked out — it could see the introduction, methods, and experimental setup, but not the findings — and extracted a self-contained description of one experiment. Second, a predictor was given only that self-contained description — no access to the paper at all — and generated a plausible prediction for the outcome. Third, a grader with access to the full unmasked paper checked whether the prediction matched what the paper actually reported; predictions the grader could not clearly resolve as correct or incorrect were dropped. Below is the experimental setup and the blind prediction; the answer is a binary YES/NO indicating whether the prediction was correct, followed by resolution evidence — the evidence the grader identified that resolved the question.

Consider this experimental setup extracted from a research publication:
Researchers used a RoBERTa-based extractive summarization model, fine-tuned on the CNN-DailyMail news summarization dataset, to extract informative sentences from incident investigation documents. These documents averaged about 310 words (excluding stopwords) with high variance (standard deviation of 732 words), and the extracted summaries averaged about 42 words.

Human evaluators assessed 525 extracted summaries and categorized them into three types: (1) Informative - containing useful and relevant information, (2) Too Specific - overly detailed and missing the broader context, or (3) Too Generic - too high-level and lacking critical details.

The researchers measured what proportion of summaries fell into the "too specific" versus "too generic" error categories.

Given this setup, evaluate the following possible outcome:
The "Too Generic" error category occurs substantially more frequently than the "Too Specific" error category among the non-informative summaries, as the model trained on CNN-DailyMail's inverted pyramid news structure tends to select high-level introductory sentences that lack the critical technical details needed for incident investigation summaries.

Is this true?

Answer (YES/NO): NO